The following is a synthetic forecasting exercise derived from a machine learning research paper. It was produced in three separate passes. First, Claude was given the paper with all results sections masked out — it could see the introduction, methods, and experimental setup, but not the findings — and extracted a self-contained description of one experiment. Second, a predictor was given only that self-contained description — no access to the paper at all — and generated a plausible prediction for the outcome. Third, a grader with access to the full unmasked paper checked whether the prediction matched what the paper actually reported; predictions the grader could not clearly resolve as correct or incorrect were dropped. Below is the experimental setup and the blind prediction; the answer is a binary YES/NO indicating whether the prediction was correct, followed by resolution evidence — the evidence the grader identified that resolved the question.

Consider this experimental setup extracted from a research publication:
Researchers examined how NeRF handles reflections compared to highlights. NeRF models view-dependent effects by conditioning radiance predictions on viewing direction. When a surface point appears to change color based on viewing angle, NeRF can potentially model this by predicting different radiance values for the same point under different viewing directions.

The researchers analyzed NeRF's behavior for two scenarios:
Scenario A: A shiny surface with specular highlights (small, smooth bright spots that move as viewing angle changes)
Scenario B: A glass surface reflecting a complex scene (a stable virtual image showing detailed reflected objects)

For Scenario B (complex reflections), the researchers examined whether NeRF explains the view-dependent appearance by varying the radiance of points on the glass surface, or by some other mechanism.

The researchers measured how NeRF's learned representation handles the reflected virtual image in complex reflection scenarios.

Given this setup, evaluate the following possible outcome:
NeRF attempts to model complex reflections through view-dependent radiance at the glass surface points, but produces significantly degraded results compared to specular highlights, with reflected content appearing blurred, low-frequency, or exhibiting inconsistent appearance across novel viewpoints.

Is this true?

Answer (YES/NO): NO